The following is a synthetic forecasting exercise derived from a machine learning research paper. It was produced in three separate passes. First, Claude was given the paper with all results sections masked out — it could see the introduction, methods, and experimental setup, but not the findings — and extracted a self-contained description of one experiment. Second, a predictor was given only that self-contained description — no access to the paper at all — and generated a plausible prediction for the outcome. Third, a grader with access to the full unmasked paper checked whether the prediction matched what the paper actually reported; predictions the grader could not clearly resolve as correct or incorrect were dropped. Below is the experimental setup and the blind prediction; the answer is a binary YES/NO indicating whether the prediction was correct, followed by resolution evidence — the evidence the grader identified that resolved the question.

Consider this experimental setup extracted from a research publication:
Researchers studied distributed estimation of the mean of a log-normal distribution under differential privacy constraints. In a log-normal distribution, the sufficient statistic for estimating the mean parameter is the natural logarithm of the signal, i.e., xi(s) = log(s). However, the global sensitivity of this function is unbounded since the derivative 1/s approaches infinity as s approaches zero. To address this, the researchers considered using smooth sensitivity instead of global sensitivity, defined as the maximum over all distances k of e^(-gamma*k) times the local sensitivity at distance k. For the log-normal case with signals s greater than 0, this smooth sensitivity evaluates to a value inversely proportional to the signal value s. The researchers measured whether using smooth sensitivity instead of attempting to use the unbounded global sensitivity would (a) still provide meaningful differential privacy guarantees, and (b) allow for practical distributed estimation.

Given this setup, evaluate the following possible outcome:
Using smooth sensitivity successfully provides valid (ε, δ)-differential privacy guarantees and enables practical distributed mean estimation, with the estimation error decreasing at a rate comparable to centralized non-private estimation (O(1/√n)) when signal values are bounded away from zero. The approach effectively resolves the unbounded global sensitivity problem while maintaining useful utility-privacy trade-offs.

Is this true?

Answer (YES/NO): NO